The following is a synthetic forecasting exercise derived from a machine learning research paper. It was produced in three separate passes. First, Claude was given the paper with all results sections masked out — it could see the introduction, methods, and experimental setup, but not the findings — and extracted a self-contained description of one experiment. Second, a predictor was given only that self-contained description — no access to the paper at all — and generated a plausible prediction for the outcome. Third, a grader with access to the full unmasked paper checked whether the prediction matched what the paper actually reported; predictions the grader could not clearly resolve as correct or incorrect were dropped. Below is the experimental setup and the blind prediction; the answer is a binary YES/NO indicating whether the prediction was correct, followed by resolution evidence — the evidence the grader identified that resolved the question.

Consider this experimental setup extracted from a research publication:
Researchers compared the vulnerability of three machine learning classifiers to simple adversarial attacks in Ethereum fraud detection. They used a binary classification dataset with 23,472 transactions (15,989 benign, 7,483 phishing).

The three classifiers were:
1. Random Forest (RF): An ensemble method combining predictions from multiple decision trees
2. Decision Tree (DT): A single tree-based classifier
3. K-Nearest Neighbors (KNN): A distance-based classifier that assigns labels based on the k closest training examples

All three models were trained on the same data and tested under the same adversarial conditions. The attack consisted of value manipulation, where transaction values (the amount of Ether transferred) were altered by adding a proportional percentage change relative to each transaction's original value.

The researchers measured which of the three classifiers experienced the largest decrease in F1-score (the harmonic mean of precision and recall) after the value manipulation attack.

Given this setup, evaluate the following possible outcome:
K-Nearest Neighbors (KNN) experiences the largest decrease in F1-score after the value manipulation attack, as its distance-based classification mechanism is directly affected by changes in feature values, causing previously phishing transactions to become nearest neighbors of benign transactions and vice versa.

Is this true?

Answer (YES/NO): NO